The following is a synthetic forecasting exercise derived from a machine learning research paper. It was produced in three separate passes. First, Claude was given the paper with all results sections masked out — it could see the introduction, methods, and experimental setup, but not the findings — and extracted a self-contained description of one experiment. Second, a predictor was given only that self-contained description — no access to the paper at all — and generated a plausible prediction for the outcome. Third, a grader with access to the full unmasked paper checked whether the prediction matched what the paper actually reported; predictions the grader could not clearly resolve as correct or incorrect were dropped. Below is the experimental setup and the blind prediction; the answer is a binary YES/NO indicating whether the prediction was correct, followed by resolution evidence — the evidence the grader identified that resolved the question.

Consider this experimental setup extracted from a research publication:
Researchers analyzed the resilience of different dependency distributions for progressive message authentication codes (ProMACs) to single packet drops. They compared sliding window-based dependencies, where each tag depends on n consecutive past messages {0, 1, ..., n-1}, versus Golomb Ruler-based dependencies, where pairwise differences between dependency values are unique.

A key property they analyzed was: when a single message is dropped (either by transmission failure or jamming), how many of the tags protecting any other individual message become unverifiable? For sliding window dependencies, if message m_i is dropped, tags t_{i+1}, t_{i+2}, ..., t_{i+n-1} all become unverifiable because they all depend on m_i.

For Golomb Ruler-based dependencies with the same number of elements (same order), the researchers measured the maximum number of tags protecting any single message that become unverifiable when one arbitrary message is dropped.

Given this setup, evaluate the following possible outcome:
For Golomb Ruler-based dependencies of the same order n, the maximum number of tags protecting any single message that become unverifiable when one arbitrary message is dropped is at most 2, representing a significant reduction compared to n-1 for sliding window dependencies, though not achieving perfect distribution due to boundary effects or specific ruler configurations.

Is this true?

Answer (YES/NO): NO